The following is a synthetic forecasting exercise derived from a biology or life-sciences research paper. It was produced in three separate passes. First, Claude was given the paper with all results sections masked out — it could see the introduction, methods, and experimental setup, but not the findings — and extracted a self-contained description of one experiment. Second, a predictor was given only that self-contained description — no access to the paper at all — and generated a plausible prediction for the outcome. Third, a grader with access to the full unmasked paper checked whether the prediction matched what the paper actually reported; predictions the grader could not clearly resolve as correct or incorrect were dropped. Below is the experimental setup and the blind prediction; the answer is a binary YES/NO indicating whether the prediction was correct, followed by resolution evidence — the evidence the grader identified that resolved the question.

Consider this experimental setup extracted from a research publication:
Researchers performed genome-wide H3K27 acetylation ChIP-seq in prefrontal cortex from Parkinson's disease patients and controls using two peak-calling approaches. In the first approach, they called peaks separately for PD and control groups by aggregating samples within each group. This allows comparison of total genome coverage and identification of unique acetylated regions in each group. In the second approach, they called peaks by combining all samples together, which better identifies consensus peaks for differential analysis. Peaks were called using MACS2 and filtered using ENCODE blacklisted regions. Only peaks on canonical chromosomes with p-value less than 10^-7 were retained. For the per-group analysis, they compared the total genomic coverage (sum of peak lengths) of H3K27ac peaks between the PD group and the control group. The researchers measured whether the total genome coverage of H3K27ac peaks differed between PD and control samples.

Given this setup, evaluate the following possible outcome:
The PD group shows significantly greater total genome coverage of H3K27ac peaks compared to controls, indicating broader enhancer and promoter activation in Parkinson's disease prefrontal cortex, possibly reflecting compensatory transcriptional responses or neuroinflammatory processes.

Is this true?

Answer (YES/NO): YES